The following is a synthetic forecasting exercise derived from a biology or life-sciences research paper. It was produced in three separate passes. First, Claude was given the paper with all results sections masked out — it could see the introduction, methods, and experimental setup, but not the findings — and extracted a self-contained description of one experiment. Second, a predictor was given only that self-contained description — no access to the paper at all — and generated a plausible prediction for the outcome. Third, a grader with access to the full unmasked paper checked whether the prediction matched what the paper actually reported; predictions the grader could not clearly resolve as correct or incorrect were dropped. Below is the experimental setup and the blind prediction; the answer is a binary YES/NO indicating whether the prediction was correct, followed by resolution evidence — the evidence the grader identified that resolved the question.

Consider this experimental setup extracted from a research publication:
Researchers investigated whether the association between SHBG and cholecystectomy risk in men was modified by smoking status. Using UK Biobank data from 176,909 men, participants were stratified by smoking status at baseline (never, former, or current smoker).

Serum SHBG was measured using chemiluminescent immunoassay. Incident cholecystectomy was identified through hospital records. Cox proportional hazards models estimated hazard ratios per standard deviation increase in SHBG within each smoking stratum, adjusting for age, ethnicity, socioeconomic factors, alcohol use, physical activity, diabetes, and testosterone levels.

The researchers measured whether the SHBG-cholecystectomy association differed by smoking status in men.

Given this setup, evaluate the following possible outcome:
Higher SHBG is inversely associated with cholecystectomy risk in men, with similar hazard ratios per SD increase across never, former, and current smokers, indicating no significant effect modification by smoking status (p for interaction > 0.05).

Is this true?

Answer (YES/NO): YES